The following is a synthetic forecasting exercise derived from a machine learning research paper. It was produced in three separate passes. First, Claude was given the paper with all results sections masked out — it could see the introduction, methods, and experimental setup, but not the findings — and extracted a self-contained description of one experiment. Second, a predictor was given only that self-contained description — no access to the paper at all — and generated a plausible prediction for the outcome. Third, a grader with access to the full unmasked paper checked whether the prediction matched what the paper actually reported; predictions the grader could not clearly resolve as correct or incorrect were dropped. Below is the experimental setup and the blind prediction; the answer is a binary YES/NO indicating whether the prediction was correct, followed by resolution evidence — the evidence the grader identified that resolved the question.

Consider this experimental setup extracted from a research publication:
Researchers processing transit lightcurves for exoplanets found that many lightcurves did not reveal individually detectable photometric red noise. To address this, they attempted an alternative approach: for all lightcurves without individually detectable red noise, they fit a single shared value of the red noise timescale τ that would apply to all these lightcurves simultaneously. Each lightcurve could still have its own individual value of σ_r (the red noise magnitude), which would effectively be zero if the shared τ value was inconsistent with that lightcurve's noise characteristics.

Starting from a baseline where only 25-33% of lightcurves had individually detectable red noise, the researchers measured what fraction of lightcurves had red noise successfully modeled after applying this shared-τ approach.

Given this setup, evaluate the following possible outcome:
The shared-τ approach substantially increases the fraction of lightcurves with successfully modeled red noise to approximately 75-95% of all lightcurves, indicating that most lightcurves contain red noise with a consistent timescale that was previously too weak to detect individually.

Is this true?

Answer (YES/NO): NO